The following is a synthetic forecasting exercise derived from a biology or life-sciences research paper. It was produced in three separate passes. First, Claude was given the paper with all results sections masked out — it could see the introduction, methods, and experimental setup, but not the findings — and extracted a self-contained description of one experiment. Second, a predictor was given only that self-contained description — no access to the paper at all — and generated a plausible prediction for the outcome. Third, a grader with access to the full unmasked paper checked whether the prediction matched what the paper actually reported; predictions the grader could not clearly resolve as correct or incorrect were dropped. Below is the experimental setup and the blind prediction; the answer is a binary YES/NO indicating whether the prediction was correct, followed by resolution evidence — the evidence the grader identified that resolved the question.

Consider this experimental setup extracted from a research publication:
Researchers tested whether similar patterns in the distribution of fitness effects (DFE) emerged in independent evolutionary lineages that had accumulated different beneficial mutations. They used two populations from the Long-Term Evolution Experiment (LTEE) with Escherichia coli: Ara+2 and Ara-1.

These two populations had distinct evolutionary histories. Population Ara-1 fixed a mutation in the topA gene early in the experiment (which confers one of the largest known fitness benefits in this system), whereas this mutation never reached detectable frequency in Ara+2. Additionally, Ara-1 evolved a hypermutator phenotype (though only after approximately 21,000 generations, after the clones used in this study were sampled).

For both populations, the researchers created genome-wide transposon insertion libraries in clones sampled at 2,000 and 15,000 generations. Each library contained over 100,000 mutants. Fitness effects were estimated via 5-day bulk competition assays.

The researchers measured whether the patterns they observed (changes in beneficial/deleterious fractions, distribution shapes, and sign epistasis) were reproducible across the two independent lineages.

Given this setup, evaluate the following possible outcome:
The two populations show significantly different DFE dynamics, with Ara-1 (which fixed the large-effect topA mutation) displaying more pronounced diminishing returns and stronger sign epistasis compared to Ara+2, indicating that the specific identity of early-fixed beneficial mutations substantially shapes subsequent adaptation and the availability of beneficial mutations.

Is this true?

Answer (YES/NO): NO